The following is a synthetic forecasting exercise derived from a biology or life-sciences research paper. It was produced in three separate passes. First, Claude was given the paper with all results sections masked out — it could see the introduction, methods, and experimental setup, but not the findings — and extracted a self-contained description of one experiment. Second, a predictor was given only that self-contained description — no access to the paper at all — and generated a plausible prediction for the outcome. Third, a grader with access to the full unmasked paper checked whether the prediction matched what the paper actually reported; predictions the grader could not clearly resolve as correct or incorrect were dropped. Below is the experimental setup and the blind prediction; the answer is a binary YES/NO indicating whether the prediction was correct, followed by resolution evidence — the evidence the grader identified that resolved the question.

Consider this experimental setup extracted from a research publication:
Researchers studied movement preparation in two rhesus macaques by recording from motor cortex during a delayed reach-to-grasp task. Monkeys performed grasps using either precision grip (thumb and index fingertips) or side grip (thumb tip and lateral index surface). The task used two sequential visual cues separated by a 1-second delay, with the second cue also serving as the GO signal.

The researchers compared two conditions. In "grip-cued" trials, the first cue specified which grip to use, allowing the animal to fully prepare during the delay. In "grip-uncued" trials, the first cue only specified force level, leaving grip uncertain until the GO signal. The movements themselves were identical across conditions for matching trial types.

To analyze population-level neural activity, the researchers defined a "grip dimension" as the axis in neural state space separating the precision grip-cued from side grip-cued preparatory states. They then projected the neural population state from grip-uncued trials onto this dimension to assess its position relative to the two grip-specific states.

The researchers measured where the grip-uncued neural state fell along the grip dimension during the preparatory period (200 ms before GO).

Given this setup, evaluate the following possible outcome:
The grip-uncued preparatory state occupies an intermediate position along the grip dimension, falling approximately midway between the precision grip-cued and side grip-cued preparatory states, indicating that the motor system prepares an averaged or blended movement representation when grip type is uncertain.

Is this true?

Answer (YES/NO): NO